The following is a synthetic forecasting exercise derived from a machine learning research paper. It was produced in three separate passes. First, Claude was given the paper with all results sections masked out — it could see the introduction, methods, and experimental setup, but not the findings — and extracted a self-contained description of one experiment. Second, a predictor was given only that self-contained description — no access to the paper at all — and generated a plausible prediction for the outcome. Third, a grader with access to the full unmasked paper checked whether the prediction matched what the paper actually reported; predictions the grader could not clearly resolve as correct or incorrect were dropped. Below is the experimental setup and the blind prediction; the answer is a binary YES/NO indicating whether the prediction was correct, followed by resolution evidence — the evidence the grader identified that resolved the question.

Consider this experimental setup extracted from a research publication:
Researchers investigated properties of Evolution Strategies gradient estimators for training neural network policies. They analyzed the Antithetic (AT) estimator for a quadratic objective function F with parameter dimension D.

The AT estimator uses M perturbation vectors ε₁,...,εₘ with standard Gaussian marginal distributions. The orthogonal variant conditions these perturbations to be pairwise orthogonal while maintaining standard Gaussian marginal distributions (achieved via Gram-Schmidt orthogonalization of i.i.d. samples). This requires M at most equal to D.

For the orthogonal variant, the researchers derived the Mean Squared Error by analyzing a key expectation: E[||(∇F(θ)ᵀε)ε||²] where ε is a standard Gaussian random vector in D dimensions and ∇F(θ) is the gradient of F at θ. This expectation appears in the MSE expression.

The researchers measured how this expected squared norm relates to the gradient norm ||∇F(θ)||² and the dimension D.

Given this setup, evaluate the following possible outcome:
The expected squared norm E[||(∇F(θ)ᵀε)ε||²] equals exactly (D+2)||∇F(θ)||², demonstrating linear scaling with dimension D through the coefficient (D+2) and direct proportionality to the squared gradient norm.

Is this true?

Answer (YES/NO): YES